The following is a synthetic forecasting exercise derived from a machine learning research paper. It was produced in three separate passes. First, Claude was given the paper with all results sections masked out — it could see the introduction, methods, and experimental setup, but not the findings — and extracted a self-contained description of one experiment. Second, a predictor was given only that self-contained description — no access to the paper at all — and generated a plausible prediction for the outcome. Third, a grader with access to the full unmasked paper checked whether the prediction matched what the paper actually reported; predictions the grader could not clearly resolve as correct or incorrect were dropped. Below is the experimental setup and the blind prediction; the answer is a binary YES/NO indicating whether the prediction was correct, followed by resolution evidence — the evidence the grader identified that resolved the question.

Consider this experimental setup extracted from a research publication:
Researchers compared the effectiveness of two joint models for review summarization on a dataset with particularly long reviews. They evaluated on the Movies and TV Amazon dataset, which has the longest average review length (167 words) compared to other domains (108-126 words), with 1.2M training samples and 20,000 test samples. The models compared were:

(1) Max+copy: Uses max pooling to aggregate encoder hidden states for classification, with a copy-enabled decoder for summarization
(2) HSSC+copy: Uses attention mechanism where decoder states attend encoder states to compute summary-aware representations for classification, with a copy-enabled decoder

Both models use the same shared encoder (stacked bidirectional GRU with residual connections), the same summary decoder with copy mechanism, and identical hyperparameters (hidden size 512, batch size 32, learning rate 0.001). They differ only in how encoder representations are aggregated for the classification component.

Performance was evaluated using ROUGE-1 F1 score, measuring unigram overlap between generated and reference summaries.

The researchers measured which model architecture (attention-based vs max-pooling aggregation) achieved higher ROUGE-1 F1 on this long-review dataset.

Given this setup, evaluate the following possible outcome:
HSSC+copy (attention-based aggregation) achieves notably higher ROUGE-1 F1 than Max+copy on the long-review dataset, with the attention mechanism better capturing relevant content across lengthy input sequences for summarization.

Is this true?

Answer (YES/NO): NO